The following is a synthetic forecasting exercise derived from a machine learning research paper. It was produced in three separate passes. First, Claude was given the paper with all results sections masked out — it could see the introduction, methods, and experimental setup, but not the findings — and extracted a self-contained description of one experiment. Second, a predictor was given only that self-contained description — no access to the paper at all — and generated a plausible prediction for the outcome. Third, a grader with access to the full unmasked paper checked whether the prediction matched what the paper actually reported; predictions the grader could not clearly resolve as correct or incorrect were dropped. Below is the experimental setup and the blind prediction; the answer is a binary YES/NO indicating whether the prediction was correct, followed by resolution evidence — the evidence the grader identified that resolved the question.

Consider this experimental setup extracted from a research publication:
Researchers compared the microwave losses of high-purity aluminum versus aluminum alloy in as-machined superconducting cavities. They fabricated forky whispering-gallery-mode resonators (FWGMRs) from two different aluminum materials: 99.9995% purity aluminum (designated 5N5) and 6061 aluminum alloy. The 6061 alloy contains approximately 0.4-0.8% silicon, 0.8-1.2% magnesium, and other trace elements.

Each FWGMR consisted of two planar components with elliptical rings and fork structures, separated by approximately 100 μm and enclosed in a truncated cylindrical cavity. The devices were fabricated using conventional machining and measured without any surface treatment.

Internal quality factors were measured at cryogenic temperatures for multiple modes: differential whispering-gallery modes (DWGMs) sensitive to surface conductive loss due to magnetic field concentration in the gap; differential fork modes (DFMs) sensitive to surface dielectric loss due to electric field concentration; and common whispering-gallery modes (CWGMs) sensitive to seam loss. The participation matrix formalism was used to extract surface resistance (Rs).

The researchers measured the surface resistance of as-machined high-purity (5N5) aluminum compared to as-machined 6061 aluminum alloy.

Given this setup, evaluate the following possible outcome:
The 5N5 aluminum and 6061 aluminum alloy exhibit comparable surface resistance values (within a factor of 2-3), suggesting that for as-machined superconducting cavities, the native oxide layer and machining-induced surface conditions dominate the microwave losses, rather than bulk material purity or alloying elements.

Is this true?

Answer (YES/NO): YES